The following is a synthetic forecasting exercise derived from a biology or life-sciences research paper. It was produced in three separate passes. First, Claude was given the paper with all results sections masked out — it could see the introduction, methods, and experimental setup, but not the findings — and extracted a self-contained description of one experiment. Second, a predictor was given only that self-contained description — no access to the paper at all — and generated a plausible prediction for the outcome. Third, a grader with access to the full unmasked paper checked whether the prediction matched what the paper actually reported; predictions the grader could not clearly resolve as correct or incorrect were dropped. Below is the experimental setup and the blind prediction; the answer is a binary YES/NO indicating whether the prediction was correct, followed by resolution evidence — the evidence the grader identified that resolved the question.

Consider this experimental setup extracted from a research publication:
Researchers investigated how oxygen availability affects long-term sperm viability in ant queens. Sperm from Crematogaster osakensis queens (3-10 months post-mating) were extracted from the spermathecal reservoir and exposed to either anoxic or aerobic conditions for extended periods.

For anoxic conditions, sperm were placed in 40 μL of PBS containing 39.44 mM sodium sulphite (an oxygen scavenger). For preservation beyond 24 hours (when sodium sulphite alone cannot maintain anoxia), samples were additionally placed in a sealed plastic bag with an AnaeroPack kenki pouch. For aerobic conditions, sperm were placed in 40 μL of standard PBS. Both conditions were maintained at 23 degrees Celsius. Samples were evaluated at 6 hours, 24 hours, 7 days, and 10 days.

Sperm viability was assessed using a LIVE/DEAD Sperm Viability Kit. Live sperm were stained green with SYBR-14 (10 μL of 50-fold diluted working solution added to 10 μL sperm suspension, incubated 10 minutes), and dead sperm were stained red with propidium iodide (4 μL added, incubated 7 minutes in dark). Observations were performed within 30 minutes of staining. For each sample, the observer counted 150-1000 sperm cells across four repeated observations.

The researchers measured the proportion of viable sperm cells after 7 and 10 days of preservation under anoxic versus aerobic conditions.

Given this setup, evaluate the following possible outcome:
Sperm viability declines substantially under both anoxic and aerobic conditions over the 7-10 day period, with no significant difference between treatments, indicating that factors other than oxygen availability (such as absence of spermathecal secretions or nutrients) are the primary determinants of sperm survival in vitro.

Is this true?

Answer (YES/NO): NO